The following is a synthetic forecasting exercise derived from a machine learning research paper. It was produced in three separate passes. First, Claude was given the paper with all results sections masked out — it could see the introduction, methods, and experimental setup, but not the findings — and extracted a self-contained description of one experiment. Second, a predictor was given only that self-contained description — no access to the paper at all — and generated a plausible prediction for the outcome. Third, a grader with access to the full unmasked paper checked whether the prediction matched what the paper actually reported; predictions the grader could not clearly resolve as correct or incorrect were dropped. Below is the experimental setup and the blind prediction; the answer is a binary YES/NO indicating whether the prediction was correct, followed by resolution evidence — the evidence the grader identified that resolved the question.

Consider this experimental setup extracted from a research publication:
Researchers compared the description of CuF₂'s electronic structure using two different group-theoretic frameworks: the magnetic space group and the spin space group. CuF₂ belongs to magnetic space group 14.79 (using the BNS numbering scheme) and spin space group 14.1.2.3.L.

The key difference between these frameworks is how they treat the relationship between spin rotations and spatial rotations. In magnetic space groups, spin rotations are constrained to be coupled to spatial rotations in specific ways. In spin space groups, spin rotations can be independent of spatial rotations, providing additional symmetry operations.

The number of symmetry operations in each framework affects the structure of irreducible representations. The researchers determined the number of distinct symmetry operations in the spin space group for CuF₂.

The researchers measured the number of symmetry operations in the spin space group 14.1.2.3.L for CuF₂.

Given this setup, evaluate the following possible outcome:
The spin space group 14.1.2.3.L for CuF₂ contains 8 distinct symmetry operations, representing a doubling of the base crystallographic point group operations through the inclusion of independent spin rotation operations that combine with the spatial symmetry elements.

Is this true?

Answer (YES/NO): NO